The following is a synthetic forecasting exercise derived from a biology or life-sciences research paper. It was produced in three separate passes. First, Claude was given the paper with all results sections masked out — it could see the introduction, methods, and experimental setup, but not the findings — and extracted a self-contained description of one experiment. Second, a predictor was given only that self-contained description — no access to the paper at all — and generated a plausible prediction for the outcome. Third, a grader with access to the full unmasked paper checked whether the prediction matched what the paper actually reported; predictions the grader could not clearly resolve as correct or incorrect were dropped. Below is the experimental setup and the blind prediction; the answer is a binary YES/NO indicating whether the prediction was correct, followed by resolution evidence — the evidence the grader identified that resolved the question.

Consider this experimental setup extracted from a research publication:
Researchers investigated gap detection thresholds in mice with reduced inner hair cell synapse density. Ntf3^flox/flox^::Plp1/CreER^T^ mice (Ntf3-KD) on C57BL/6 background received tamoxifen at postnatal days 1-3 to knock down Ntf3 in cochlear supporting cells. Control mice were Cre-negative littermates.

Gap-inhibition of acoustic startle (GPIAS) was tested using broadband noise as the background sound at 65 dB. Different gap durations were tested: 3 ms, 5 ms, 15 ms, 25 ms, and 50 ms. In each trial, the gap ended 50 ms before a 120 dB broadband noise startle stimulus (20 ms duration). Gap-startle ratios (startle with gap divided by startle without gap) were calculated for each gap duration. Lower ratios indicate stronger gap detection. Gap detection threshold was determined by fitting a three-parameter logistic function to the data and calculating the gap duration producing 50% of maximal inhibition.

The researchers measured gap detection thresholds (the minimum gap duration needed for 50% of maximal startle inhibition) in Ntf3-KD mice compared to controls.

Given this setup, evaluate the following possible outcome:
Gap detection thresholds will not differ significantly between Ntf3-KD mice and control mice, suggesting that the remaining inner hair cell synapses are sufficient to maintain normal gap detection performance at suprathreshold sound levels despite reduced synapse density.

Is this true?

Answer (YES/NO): NO